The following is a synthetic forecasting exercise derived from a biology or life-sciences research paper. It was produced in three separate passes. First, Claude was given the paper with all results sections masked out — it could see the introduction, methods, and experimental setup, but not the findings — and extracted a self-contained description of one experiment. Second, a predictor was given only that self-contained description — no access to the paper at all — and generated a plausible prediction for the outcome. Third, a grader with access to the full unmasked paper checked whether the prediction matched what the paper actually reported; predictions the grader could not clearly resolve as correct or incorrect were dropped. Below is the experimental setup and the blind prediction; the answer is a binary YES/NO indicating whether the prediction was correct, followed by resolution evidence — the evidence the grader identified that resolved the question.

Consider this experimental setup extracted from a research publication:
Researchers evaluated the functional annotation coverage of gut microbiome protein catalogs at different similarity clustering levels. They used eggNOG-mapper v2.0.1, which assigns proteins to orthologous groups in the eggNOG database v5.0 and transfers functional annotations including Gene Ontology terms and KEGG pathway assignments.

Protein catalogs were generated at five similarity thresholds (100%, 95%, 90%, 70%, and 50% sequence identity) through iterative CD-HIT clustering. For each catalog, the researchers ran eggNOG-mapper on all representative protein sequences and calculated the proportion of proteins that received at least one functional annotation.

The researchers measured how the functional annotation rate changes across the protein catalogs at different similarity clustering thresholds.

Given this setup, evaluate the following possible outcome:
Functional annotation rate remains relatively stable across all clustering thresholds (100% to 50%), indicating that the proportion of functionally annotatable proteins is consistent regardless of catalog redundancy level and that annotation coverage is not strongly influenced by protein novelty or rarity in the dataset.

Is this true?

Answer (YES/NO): NO